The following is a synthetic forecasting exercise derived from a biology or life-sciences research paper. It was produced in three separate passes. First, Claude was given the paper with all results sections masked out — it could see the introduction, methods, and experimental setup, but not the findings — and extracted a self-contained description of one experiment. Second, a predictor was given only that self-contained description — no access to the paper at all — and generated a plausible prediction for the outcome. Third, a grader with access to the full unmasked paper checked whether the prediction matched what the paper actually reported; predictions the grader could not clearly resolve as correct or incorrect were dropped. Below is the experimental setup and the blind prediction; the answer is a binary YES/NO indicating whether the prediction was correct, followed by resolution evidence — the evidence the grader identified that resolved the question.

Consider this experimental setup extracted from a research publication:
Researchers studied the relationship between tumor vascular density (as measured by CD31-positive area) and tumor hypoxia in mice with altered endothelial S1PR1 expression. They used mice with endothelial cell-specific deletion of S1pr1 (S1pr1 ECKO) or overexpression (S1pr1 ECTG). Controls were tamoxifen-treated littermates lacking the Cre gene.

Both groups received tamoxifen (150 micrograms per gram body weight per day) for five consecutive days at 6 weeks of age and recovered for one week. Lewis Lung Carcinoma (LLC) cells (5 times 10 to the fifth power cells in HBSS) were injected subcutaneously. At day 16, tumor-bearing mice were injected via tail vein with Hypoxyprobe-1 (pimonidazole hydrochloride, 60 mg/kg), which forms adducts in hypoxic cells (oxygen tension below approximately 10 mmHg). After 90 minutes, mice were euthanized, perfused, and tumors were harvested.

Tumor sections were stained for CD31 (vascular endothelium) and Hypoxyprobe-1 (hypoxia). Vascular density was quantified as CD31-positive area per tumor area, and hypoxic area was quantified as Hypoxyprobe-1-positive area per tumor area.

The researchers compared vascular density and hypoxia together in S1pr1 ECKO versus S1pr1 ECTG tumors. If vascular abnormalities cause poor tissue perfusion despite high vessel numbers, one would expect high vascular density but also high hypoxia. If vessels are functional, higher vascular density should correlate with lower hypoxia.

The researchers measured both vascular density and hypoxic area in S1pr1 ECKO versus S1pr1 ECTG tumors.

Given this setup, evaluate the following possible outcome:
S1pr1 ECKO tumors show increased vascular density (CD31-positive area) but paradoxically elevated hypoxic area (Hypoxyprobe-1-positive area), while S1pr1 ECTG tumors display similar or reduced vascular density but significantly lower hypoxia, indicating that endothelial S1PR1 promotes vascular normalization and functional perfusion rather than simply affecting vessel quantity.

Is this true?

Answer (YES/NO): NO